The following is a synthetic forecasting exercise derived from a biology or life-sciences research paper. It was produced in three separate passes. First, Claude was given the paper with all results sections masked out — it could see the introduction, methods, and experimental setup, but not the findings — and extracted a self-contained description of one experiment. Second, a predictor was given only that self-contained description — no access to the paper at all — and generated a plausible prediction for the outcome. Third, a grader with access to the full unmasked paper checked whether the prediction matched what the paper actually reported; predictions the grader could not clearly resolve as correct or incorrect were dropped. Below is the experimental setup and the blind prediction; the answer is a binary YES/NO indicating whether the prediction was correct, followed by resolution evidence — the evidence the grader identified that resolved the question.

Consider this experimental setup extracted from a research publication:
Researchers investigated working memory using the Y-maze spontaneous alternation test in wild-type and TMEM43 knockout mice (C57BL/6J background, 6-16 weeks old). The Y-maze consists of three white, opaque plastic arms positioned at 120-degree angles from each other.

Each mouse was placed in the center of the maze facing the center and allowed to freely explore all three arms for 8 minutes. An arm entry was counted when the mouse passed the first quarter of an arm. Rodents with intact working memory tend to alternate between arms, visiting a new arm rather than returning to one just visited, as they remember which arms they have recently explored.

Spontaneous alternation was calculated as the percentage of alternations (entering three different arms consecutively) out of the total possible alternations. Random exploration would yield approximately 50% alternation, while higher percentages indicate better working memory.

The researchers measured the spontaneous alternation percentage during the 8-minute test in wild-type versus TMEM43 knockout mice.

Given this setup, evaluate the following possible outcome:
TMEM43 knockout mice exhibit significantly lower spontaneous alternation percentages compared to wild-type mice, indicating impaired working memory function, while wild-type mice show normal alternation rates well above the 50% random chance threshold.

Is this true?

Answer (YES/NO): NO